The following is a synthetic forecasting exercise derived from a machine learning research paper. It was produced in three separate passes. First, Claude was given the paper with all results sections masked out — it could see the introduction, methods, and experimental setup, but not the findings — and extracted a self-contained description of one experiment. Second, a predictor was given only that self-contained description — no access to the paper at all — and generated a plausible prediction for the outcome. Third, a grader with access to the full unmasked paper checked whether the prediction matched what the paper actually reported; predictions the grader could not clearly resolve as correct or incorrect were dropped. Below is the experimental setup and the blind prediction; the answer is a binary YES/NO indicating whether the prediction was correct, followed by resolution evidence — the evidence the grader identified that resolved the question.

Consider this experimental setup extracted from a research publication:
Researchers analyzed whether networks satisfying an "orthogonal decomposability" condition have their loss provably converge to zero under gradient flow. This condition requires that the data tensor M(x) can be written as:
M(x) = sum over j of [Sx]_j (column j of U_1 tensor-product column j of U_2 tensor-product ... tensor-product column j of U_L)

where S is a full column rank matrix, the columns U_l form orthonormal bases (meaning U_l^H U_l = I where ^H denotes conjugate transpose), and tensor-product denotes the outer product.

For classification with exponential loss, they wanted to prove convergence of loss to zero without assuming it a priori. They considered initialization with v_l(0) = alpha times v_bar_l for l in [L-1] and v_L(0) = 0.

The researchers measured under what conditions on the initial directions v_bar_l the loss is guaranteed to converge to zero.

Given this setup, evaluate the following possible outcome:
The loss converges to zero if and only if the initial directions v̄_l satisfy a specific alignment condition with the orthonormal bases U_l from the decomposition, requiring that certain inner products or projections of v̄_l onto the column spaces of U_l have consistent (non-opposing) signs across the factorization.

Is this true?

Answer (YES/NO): NO